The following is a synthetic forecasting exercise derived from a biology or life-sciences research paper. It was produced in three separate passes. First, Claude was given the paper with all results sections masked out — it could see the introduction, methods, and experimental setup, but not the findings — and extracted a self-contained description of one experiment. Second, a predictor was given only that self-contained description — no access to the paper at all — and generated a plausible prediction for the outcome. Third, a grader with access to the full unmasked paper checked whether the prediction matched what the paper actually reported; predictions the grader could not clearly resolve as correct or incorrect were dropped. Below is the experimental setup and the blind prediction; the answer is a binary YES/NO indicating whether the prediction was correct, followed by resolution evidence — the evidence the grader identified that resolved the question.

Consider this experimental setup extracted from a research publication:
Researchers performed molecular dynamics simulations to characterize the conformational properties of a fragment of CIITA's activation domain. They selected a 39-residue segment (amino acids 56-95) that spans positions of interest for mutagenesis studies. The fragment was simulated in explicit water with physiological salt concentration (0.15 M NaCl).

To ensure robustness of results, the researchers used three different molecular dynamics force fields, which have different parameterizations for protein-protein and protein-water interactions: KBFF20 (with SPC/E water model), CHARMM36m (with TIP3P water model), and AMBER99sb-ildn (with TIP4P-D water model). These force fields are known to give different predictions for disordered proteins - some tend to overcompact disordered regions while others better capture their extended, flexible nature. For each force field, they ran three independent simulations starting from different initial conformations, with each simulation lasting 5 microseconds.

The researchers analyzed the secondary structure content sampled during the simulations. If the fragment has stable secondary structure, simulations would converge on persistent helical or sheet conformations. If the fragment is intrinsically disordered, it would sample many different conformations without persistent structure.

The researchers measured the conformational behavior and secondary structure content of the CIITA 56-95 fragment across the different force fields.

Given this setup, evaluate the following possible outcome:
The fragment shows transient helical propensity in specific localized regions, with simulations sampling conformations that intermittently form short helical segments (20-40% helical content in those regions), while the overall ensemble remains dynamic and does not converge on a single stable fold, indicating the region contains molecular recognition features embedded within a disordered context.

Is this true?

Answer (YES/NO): NO